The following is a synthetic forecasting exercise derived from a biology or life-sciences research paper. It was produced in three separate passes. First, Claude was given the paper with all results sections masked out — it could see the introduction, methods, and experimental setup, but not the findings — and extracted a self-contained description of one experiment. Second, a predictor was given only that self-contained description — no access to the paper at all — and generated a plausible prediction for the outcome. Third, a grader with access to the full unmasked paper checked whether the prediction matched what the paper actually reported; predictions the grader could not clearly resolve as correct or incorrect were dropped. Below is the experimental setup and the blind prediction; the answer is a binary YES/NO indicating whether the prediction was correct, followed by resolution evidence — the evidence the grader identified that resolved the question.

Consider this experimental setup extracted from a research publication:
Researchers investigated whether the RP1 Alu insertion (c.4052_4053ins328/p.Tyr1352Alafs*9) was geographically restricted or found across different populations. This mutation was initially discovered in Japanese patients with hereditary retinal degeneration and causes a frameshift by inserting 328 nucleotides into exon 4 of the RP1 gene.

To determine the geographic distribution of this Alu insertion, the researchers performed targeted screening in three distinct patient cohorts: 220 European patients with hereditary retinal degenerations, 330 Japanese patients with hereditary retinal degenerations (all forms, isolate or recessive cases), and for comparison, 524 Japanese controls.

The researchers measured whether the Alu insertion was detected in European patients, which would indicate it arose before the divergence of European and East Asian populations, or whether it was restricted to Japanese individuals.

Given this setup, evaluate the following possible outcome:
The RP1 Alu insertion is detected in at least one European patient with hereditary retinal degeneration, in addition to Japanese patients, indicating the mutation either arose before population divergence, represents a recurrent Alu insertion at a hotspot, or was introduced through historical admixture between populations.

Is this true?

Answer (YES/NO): NO